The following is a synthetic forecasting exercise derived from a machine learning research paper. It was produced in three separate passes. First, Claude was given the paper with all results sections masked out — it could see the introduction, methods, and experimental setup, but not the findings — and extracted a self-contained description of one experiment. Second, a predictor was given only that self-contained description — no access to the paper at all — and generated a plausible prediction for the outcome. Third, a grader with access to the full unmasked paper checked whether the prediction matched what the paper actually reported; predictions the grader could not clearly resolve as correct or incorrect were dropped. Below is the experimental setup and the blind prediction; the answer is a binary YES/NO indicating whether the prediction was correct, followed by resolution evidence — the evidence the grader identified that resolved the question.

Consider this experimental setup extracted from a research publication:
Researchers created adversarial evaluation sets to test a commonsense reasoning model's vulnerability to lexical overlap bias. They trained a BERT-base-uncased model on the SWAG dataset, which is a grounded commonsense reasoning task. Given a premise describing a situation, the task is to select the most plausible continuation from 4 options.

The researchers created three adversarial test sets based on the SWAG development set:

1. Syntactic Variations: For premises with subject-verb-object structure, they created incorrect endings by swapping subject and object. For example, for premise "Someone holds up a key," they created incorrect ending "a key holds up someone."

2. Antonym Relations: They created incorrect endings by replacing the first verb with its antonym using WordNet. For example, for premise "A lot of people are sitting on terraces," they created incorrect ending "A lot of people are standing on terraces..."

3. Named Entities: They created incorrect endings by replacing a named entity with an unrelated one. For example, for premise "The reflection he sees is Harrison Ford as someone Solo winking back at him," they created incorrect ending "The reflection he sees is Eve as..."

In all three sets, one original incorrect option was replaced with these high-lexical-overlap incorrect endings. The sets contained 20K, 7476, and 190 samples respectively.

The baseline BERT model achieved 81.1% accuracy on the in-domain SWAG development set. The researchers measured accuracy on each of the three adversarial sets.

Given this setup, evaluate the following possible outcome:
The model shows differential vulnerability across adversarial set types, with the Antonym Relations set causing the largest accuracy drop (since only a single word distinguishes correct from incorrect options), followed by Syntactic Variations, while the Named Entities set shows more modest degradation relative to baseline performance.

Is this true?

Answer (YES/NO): NO